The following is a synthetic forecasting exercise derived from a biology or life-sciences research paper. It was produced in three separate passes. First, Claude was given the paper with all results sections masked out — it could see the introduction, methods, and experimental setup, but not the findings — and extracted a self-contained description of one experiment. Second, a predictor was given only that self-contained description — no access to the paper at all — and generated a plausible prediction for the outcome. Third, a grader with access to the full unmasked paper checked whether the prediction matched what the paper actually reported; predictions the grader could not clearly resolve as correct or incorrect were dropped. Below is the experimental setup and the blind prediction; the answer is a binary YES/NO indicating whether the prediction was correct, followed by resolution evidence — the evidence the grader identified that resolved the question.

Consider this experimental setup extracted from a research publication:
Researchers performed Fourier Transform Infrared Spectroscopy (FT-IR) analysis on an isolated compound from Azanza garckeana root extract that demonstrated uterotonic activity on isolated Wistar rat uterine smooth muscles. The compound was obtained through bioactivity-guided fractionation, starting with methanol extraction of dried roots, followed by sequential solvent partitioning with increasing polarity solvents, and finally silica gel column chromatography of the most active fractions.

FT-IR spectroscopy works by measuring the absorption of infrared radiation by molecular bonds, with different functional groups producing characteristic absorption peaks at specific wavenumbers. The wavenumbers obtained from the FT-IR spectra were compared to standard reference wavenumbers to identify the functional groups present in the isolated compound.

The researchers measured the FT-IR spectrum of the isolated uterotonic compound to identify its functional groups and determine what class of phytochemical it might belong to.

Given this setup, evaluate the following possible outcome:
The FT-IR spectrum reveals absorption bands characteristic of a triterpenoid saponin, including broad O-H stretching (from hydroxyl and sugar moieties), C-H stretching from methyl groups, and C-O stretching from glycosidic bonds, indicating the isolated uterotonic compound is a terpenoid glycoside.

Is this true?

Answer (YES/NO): NO